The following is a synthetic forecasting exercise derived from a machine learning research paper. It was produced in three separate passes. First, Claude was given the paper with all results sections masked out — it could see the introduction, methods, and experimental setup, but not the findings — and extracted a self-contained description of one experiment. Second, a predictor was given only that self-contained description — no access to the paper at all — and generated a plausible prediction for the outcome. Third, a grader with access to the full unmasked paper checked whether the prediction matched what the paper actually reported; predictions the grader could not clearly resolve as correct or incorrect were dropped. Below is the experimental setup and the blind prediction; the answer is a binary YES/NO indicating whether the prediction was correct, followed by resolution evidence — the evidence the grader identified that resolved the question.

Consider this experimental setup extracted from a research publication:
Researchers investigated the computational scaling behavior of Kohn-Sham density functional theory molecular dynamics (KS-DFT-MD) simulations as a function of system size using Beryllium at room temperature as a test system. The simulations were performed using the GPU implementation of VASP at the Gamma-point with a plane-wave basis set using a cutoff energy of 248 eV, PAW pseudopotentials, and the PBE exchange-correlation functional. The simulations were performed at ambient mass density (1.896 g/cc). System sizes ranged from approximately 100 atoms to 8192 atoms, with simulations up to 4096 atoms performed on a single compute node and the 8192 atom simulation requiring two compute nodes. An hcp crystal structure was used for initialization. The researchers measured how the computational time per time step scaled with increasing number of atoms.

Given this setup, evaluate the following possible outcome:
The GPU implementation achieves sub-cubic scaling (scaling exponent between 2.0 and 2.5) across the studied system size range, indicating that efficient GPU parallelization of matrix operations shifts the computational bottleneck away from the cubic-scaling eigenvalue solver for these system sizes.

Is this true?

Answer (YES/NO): YES